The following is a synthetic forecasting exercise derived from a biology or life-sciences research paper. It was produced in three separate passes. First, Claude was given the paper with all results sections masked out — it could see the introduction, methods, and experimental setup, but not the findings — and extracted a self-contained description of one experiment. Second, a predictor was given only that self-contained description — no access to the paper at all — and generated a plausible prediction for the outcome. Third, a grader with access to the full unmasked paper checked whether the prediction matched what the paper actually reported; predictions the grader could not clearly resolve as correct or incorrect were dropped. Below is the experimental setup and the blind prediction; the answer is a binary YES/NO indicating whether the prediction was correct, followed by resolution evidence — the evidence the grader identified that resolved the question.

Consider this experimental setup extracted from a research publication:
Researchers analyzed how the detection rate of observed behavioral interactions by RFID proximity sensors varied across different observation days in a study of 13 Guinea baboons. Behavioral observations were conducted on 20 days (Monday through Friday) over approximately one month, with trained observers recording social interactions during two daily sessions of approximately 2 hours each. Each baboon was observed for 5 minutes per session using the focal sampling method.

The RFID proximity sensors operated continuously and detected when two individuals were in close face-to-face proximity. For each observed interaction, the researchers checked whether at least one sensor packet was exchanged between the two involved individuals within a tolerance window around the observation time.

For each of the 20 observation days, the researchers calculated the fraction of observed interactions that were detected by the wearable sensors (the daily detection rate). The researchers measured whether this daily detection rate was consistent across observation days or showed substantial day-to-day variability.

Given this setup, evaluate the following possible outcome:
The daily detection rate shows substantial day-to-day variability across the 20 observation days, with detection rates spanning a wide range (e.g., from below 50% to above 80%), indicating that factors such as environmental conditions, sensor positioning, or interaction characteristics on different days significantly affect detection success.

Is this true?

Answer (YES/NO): NO